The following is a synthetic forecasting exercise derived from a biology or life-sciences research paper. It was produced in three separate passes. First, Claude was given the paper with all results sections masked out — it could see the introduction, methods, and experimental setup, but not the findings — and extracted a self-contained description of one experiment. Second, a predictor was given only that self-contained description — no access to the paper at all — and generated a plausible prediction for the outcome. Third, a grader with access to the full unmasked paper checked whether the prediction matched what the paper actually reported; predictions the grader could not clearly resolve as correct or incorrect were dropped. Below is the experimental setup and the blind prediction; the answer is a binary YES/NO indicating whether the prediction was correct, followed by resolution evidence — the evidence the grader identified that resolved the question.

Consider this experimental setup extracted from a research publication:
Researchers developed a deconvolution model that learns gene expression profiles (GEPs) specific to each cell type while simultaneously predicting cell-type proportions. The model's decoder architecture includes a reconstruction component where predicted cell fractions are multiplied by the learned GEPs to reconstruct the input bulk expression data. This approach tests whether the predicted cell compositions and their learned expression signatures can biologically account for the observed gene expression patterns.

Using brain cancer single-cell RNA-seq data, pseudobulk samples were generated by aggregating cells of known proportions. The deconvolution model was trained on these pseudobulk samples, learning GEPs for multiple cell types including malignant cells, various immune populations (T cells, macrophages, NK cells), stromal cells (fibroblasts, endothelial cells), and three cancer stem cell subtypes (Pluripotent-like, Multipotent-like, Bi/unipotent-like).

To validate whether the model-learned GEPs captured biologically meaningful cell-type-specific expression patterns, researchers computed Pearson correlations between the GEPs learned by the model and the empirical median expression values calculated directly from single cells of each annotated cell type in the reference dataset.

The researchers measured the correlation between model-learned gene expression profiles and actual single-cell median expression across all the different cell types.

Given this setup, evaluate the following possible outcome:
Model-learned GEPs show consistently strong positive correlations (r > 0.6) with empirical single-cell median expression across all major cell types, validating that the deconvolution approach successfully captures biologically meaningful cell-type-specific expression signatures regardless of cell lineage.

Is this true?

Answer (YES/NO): YES